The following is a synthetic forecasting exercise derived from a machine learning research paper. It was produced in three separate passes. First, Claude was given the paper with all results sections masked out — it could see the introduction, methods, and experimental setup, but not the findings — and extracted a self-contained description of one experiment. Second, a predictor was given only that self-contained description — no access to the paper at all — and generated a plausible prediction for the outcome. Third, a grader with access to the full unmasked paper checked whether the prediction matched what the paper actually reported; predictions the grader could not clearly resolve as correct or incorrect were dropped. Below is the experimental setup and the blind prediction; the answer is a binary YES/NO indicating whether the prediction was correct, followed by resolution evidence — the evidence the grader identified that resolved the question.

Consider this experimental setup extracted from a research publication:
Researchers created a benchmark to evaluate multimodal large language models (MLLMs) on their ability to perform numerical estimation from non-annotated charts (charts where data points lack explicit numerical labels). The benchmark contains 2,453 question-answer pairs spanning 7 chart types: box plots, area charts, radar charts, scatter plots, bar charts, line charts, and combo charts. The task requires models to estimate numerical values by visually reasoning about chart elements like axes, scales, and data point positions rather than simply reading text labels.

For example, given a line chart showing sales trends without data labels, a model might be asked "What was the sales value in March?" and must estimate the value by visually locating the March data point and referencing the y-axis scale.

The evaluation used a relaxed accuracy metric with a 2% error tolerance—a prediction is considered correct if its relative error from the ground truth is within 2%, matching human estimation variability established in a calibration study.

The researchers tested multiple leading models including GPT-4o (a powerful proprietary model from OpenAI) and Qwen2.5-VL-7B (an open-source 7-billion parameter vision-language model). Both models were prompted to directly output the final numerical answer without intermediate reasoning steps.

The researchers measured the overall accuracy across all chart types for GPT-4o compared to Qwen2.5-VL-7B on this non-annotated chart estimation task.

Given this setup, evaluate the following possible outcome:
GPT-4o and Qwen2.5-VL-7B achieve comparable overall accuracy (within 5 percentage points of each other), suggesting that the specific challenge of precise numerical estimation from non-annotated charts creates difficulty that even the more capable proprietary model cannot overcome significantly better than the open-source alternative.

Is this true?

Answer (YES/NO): NO